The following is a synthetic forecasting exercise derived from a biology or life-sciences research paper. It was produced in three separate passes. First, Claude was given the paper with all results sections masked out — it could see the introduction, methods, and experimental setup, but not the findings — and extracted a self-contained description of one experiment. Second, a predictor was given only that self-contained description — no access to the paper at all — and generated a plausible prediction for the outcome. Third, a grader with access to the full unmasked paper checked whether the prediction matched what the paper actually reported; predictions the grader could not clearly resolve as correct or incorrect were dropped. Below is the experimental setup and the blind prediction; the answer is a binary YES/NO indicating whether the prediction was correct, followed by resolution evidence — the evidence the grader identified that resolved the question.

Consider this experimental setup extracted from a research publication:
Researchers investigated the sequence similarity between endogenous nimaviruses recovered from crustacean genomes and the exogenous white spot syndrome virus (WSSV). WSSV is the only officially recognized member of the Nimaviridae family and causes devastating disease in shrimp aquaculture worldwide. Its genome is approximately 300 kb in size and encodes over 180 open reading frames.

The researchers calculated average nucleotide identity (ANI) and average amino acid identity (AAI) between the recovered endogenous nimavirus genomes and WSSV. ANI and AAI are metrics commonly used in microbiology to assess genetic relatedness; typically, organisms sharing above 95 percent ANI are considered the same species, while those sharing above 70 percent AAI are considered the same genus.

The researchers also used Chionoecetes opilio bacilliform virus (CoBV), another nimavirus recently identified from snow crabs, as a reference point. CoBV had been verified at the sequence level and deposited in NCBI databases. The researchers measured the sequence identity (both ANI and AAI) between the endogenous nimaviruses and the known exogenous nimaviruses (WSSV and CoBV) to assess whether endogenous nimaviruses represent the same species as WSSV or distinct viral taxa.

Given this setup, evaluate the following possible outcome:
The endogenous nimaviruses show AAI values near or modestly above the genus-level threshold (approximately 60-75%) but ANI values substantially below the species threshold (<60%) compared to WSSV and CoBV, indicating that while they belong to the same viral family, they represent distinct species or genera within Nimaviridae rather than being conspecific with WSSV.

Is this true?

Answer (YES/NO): NO